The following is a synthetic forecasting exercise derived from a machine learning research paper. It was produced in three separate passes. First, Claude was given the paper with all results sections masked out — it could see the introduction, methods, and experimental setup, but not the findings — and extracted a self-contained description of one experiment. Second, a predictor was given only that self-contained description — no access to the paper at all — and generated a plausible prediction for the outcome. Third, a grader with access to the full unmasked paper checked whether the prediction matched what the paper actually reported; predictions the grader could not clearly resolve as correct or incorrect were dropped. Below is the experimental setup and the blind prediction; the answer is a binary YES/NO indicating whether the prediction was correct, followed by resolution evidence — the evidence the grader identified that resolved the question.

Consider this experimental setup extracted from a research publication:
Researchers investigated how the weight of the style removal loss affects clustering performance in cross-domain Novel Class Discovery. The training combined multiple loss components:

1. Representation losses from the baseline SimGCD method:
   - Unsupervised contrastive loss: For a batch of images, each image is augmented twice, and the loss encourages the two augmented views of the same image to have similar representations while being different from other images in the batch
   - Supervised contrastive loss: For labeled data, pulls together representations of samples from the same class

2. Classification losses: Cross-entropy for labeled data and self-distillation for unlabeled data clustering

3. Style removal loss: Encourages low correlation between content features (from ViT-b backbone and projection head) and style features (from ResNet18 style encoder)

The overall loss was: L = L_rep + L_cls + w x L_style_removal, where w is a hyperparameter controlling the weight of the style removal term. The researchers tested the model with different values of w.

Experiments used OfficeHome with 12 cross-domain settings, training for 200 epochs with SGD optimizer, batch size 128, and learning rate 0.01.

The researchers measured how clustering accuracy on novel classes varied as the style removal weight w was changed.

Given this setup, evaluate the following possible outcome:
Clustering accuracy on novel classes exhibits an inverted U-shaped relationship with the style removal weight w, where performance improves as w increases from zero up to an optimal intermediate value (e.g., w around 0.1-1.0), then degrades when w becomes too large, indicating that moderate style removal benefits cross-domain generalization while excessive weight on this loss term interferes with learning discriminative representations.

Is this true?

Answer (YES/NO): NO